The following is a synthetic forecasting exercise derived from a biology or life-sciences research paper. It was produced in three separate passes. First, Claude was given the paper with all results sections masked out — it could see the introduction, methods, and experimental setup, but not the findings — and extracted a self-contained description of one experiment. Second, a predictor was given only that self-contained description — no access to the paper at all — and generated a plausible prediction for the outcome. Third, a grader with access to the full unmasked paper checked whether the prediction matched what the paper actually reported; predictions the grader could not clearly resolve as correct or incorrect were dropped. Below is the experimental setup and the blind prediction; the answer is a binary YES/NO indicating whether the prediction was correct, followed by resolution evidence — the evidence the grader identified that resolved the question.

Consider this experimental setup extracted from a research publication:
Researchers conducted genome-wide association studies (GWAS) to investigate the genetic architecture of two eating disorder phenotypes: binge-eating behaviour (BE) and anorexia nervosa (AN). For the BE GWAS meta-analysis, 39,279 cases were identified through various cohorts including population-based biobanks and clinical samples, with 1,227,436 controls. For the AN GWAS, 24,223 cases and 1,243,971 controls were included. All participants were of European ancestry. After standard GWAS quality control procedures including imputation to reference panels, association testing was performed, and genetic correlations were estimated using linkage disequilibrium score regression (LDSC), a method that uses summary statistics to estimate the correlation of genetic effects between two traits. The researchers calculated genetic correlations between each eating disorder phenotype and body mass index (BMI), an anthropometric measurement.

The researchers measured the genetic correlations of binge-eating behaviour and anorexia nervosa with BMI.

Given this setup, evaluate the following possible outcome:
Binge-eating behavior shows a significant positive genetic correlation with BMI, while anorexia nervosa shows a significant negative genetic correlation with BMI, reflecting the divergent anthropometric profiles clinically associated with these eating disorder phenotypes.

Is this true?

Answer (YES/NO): YES